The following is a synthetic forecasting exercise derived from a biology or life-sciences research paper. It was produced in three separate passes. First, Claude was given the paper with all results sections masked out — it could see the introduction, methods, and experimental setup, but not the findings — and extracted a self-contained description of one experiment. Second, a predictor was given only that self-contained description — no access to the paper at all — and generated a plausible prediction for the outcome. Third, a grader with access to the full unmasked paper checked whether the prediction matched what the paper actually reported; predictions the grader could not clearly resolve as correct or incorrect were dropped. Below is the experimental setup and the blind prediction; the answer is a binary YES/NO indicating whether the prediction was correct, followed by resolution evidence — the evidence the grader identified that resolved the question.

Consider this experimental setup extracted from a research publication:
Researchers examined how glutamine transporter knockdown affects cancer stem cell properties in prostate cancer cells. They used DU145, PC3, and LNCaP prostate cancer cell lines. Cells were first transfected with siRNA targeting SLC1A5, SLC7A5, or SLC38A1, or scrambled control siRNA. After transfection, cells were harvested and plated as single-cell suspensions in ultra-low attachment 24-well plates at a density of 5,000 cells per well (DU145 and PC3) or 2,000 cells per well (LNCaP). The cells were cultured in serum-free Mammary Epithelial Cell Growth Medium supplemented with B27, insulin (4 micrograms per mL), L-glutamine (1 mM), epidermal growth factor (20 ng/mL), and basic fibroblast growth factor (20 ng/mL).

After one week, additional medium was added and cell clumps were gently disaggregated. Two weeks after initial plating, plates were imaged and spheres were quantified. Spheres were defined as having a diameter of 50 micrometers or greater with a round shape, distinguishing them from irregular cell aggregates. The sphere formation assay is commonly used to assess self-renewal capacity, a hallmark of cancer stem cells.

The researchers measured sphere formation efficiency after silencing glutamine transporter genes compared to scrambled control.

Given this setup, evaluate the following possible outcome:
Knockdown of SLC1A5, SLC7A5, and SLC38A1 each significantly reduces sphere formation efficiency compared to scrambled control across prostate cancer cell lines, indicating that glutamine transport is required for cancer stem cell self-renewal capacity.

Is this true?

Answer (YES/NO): NO